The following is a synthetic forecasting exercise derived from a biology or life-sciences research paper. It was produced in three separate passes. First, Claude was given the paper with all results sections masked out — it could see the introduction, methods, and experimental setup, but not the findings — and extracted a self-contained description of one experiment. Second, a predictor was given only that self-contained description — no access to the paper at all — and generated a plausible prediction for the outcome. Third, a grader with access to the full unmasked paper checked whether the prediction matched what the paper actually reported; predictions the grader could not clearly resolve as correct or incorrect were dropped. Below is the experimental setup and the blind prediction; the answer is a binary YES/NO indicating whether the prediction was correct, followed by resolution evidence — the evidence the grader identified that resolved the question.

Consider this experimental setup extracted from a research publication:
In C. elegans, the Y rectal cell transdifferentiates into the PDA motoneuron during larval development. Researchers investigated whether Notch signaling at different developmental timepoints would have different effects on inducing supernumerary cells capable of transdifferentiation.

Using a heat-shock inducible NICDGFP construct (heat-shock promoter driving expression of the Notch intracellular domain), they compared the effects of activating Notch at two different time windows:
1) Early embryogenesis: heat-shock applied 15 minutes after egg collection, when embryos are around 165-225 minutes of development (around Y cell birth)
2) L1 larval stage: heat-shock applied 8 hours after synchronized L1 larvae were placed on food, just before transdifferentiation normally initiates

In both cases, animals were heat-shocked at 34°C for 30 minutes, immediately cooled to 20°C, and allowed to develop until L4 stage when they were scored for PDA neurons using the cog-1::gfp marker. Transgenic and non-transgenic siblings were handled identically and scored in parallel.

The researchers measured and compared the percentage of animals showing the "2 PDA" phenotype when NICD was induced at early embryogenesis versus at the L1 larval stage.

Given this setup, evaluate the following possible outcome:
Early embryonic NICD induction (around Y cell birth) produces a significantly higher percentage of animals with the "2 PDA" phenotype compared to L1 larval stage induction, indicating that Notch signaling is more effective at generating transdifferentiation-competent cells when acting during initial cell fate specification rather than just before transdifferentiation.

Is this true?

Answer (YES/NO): YES